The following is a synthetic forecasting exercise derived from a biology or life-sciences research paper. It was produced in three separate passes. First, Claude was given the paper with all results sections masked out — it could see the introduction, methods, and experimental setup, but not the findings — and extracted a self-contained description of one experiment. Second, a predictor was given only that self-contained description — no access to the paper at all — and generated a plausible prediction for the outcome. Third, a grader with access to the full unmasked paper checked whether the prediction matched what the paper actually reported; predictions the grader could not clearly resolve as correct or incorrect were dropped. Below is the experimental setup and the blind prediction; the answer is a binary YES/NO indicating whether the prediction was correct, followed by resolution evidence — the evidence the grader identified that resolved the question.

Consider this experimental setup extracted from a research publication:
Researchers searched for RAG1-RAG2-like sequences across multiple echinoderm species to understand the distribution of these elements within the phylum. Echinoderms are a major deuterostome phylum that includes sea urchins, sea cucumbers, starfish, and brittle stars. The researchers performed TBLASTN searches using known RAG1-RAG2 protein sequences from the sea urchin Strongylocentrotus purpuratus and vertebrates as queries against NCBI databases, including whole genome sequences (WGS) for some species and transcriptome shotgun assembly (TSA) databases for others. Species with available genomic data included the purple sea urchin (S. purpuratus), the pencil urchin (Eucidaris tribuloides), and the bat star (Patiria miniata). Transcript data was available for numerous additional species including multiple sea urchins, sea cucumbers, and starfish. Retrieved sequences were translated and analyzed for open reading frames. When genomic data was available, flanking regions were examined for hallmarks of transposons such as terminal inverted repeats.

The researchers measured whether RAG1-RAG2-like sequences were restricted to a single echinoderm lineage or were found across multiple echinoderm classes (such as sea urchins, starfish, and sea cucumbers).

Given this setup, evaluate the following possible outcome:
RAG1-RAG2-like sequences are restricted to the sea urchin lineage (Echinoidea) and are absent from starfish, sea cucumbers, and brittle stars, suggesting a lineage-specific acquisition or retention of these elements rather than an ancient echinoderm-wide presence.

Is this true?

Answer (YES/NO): NO